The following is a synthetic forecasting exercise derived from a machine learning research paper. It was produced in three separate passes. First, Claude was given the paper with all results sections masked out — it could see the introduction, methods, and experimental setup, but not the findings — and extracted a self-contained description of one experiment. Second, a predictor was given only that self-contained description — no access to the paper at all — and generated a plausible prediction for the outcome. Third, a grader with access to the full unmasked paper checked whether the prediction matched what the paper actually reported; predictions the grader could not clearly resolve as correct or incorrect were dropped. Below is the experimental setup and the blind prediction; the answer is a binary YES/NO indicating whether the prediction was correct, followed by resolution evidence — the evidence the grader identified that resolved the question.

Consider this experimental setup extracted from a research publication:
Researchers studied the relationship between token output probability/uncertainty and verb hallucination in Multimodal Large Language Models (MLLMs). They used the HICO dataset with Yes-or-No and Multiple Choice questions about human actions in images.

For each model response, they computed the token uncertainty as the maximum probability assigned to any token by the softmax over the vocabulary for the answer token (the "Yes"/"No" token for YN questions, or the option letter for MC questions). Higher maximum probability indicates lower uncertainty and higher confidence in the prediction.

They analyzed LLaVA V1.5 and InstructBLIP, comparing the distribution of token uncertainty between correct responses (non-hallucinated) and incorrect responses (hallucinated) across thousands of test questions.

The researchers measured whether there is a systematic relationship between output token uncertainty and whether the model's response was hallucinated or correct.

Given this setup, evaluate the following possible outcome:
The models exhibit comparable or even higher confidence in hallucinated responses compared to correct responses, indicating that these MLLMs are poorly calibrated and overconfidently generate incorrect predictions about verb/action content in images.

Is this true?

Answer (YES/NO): NO